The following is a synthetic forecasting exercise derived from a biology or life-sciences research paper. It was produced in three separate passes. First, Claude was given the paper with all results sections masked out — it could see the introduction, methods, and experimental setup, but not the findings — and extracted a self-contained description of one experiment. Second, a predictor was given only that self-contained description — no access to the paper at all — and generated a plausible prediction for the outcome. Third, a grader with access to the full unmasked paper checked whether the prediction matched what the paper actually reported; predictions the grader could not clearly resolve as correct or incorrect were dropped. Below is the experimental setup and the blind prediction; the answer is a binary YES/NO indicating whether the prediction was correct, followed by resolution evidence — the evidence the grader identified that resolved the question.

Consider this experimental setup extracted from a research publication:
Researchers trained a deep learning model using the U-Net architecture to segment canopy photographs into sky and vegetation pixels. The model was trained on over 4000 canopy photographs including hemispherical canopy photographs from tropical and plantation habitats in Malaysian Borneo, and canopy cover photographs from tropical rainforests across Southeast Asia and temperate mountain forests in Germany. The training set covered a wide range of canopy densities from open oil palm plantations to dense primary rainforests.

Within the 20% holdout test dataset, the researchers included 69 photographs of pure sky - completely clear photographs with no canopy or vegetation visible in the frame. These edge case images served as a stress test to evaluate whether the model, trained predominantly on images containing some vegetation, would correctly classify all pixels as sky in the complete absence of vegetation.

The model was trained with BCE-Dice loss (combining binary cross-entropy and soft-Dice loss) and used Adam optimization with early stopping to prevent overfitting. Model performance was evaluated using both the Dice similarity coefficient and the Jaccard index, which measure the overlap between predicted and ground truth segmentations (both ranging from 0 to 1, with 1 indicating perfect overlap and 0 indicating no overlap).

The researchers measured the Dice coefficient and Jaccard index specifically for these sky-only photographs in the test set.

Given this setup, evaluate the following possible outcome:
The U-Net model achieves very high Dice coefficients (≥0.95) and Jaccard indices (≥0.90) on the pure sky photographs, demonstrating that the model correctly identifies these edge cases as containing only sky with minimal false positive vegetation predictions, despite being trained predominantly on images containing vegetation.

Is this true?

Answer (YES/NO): YES